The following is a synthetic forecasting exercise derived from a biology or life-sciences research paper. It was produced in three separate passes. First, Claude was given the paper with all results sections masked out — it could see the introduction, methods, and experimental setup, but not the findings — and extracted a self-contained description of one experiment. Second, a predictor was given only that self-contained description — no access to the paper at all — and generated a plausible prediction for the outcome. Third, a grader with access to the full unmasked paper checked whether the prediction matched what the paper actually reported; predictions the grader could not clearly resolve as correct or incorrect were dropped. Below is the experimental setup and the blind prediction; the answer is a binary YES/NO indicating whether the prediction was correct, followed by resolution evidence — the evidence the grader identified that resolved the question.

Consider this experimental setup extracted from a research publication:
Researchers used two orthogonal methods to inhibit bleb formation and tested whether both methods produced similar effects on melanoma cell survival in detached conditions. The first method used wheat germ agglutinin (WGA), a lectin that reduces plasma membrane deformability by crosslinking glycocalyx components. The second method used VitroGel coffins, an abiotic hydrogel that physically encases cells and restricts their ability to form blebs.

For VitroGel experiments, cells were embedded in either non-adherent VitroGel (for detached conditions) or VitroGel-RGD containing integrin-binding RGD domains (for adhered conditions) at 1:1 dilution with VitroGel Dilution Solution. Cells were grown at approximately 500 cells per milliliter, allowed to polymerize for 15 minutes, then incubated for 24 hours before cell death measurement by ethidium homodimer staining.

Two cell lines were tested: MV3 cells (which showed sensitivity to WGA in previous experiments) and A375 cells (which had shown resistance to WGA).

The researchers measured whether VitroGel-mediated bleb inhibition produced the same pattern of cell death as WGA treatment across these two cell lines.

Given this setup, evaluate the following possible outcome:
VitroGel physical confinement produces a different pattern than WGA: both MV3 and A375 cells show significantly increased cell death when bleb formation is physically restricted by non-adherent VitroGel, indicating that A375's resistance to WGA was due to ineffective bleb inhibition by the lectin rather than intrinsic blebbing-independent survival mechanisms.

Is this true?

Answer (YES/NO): NO